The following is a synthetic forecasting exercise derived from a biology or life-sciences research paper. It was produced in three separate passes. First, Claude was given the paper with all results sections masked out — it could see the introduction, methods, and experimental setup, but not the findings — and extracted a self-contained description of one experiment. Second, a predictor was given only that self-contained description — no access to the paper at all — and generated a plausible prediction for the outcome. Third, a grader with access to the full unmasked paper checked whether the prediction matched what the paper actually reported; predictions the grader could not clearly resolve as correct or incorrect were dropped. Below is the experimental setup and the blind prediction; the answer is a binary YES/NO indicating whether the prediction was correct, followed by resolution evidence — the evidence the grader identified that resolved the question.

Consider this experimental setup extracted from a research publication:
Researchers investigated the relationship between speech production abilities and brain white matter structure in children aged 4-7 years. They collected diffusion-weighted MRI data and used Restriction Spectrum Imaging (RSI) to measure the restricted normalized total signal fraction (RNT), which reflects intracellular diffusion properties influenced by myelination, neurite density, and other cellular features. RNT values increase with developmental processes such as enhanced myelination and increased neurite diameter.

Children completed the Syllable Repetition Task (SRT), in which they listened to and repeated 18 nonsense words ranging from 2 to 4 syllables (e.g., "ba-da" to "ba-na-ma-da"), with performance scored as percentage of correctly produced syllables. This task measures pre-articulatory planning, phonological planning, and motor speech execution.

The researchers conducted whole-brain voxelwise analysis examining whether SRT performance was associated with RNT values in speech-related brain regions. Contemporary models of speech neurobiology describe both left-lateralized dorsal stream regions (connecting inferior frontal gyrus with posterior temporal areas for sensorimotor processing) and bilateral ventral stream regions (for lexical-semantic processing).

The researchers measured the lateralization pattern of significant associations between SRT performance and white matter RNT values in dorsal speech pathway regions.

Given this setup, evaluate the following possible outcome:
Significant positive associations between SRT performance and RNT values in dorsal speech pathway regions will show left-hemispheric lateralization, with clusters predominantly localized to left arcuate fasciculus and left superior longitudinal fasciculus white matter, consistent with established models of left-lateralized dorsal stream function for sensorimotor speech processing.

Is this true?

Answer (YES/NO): NO